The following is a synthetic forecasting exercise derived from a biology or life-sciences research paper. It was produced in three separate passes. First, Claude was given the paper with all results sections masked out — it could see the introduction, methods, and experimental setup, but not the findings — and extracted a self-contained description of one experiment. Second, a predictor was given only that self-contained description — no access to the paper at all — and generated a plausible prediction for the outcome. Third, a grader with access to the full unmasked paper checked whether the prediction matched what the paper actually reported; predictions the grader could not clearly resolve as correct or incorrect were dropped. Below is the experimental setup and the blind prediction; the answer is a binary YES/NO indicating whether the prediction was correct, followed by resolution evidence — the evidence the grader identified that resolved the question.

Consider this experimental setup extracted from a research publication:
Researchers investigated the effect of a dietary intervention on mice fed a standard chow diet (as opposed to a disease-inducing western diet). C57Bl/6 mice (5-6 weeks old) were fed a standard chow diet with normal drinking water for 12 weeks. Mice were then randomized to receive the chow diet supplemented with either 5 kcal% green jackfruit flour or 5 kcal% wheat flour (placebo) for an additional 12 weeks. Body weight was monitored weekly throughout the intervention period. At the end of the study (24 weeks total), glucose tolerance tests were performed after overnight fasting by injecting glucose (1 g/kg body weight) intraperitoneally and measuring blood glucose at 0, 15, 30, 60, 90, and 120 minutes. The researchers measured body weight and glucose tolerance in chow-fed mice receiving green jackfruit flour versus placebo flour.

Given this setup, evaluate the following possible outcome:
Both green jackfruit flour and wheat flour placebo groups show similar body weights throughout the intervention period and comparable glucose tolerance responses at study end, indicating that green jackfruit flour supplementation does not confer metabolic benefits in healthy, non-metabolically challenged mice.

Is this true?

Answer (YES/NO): YES